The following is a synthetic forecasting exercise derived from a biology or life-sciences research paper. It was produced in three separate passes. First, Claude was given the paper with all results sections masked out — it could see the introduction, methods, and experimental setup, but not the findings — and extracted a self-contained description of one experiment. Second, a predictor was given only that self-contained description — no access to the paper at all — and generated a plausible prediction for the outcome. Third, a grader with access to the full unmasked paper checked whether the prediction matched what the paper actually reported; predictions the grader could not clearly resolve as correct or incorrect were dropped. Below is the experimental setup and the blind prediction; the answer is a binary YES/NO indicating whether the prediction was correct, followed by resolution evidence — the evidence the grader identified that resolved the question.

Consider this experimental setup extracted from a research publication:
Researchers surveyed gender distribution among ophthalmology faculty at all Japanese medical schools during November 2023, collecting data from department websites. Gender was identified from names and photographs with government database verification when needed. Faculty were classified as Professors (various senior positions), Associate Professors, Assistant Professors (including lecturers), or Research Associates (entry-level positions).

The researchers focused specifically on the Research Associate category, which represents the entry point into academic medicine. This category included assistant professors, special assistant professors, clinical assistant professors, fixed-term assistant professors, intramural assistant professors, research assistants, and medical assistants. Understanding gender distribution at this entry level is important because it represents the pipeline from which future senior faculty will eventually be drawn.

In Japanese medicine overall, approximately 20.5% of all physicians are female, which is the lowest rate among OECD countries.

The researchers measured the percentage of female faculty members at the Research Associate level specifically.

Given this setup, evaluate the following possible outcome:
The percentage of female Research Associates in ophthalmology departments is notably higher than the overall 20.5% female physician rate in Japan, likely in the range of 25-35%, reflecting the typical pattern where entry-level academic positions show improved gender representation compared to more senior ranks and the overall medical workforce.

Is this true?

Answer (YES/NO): NO